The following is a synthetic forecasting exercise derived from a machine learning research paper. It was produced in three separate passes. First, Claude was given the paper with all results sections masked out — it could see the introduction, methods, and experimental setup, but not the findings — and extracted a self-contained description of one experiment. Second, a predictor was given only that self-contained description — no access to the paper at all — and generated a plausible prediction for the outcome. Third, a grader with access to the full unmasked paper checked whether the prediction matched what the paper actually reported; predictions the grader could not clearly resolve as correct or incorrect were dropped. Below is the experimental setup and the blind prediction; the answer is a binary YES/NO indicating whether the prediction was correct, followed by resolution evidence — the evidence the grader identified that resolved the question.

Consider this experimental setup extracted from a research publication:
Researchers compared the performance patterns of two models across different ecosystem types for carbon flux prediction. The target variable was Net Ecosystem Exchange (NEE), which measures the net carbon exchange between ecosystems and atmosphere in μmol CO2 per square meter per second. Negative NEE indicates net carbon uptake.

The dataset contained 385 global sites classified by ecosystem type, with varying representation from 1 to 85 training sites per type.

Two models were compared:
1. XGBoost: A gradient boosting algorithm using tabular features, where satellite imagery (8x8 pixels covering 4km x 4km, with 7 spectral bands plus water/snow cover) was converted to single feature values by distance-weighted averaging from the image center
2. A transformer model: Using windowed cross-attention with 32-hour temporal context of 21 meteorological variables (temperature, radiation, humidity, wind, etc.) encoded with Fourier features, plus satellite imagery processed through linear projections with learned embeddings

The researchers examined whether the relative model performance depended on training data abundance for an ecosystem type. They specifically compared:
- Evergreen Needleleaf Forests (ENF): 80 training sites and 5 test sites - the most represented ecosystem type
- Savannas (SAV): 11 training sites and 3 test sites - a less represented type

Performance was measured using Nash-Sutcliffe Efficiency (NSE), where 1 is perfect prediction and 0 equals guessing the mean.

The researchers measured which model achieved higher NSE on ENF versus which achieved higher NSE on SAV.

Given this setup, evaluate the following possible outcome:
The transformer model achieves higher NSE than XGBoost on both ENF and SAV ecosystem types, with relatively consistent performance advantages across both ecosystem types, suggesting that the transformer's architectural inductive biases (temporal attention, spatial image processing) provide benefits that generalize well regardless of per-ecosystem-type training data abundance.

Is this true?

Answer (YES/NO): NO